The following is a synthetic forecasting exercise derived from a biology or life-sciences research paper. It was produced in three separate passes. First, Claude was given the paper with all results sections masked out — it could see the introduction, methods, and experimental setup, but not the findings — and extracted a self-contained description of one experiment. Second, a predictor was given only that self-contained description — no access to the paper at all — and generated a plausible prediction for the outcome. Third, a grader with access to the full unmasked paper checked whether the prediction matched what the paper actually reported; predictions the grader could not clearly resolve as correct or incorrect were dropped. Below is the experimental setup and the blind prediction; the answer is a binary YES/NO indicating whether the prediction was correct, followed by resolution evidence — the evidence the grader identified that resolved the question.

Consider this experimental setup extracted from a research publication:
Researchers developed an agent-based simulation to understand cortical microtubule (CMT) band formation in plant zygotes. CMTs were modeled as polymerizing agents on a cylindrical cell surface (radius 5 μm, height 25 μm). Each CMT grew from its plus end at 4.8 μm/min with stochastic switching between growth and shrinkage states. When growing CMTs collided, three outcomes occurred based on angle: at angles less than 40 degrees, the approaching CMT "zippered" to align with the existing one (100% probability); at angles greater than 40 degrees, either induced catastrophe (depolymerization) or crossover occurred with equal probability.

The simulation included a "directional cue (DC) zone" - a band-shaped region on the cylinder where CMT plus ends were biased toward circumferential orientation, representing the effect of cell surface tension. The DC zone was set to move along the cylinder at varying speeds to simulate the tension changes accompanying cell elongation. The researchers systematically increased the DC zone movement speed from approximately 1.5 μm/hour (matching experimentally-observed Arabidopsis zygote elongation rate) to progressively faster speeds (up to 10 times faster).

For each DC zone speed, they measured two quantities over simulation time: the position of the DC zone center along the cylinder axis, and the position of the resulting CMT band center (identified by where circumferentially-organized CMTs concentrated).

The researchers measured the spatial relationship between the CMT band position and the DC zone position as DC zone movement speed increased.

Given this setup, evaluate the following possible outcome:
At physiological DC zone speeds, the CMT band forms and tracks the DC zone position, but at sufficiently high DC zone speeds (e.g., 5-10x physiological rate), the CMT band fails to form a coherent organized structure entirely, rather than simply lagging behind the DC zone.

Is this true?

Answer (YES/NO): NO